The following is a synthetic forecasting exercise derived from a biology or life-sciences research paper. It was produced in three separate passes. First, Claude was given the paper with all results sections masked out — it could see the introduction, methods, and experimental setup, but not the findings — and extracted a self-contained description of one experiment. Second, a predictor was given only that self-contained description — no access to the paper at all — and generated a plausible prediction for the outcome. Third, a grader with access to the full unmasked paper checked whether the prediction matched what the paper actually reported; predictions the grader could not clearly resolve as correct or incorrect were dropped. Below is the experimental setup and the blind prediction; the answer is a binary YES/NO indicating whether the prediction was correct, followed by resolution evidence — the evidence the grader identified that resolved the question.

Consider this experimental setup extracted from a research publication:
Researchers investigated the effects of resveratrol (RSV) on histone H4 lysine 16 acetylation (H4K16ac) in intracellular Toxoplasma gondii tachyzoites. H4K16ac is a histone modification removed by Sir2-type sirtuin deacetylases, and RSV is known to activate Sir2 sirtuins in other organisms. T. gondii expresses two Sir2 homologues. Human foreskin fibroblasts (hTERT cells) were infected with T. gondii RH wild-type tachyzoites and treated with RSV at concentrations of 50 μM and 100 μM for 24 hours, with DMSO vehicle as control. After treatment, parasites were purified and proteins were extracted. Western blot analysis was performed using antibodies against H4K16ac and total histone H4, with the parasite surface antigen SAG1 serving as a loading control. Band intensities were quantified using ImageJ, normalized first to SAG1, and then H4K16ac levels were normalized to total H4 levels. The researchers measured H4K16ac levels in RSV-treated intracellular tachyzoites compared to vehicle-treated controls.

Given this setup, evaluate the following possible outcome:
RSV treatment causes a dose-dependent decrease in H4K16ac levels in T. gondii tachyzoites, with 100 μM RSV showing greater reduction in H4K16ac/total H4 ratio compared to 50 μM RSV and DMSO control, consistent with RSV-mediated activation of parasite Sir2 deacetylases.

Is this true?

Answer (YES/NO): NO